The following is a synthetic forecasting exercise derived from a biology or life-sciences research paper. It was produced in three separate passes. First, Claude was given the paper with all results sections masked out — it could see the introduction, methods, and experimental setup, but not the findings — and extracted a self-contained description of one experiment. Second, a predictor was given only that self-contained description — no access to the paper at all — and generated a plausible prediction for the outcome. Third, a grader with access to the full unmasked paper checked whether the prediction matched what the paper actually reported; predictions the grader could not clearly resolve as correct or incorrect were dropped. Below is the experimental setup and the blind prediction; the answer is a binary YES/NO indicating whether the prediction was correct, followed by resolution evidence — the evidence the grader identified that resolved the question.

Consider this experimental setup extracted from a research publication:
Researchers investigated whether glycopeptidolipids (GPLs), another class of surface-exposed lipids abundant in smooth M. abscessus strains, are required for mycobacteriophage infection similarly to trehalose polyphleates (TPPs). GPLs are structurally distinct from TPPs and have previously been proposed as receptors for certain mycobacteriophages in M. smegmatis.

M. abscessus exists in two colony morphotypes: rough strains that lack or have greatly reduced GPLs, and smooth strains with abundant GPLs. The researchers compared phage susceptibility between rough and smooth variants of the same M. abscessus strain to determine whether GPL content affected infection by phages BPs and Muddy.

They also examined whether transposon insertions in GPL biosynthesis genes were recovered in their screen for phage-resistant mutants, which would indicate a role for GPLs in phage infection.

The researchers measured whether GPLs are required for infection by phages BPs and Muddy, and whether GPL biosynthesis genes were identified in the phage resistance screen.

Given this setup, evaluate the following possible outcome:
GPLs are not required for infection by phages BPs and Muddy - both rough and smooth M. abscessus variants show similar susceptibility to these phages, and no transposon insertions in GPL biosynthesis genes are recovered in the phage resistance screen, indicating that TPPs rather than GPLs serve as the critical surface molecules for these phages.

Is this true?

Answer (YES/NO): NO